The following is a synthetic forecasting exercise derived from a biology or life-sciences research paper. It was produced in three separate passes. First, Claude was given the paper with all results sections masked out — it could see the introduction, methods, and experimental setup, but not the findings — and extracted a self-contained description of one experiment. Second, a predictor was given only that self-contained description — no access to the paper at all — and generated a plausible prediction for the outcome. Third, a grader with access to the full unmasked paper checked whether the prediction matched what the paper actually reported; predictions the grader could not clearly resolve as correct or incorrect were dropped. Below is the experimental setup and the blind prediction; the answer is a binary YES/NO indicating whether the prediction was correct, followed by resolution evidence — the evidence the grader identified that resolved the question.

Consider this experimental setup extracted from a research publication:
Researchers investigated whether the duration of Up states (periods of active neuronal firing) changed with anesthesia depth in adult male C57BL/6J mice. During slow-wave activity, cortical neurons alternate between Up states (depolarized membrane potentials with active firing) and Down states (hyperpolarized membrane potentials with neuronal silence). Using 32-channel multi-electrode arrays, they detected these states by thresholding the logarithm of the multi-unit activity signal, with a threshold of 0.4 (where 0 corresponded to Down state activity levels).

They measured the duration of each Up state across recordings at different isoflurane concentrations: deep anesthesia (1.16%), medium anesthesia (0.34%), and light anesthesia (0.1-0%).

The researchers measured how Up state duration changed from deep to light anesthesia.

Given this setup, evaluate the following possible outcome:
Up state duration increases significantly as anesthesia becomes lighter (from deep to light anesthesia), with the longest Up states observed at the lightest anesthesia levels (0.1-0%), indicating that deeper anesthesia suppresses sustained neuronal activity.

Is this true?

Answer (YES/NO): NO